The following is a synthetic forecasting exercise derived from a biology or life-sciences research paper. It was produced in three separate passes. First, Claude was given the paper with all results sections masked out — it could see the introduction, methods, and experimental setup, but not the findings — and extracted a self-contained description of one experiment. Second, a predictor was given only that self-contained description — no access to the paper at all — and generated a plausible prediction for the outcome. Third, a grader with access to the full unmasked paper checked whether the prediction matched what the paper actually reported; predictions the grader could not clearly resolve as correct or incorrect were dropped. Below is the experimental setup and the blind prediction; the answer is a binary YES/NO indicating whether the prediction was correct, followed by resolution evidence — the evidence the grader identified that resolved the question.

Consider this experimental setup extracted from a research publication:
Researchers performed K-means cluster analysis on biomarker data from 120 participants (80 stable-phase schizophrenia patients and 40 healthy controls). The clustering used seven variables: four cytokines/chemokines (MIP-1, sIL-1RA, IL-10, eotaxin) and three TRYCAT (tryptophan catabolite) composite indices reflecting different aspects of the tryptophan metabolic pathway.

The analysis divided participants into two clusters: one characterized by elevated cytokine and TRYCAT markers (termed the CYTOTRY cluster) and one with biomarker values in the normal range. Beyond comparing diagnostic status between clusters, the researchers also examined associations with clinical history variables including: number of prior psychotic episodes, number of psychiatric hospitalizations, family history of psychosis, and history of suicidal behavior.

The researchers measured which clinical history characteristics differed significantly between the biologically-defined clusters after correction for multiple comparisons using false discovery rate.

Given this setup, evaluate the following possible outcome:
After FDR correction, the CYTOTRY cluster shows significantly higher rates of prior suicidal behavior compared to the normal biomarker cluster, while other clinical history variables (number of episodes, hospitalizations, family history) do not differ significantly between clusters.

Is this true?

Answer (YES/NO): NO